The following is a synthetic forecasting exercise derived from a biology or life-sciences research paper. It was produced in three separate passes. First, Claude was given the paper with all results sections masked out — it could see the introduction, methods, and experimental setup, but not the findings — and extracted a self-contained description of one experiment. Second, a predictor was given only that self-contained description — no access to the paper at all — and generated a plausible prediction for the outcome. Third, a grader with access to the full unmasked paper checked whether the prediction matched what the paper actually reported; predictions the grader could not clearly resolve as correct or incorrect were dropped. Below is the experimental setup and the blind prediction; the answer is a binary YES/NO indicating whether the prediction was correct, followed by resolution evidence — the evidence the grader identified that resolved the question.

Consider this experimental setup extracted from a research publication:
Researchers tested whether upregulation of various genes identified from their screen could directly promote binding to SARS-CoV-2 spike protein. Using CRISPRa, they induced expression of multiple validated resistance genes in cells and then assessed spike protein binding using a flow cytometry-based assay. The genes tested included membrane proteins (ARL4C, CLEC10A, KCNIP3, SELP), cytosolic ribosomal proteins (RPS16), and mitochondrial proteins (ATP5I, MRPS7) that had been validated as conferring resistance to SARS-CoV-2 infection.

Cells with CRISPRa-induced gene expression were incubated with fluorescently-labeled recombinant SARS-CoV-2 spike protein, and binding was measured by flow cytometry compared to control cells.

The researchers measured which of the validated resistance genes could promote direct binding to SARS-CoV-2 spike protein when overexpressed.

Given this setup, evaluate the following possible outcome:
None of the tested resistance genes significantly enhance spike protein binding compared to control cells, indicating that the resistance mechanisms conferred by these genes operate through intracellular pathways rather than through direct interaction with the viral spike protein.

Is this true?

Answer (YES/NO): NO